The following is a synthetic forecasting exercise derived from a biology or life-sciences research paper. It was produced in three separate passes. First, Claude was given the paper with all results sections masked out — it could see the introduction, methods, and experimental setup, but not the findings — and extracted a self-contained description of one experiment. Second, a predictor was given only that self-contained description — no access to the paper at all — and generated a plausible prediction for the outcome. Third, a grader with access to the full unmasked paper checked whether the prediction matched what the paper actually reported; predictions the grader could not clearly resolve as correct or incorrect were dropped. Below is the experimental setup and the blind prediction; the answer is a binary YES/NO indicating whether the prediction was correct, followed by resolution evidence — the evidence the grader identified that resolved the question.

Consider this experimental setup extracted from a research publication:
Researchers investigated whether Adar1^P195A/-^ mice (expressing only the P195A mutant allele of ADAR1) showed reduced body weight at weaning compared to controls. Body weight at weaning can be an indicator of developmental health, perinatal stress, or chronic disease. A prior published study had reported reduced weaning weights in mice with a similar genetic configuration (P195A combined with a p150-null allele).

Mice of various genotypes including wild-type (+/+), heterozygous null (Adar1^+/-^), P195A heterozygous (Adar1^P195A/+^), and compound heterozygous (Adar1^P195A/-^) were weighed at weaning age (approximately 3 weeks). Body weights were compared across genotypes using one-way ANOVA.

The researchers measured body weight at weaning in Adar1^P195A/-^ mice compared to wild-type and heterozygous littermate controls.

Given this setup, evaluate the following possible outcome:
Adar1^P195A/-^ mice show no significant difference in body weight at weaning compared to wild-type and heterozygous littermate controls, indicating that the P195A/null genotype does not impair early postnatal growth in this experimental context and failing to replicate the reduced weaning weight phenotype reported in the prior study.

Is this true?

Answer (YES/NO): NO